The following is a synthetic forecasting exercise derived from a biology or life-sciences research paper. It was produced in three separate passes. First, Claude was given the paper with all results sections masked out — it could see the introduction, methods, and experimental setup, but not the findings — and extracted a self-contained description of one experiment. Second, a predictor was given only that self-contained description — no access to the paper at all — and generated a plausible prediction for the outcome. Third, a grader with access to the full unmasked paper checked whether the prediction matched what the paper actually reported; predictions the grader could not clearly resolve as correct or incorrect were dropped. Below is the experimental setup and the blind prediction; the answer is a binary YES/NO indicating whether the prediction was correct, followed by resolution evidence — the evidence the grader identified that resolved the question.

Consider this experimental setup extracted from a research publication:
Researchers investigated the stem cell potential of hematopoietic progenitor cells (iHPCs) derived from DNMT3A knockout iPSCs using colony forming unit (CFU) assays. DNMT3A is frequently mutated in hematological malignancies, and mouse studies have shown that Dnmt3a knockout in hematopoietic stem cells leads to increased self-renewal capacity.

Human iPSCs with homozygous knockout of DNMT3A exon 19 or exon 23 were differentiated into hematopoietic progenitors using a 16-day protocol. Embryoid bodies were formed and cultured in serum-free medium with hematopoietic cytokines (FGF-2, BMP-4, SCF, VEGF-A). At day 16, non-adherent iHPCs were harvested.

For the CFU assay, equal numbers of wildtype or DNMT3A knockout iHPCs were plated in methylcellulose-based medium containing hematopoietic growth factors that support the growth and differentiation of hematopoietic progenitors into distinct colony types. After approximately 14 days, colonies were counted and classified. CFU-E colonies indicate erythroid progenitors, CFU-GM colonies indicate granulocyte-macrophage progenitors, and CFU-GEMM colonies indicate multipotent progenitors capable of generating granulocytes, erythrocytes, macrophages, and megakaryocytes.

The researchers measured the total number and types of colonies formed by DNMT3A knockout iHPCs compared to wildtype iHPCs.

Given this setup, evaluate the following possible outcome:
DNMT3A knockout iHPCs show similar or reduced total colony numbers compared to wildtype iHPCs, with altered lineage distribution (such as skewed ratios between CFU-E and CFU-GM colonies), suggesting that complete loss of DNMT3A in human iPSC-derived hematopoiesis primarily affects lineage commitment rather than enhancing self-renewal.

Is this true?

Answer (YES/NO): YES